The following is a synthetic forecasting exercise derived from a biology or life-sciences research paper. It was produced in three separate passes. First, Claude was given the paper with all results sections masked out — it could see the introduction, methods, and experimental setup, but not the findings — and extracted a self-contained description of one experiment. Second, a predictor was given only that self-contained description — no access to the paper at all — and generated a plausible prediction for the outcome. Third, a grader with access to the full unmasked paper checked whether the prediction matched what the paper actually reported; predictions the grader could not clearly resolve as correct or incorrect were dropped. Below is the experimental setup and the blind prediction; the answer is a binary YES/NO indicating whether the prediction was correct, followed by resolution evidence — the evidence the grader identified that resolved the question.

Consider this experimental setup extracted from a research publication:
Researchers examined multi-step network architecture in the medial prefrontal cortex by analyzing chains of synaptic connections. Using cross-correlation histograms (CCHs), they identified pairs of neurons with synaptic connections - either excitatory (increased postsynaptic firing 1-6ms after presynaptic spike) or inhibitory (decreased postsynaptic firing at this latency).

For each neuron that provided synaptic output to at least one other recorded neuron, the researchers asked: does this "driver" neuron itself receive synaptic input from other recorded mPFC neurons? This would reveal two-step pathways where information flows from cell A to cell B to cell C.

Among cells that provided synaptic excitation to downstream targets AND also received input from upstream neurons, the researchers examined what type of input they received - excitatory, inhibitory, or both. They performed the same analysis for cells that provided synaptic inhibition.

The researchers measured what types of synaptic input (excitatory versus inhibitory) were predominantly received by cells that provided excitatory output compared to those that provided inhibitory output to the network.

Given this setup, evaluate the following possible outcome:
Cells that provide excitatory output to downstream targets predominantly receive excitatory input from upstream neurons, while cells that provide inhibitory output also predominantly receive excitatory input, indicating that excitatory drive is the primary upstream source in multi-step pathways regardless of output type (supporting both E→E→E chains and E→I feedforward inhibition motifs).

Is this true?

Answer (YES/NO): NO